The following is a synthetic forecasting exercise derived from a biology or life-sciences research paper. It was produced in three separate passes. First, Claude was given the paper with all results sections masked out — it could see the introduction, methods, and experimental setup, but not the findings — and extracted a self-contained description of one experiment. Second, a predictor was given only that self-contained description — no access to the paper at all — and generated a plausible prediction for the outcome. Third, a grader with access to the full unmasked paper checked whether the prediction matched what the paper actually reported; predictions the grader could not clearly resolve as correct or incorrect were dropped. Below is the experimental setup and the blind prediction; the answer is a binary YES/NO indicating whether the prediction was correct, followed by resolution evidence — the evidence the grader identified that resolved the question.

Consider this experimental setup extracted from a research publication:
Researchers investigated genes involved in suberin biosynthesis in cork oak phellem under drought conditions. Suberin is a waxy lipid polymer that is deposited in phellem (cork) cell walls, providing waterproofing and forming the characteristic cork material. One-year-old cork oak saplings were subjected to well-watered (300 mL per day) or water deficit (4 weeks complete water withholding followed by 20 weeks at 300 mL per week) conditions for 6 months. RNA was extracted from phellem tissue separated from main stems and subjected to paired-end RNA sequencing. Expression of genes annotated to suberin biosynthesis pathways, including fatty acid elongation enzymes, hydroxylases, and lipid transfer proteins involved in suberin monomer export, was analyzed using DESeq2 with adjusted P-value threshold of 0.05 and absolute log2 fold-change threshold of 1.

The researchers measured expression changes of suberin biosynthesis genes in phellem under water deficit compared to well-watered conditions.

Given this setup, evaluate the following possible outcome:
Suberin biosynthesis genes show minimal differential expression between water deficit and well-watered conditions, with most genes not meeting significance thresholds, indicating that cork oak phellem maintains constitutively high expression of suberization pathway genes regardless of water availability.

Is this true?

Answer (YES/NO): NO